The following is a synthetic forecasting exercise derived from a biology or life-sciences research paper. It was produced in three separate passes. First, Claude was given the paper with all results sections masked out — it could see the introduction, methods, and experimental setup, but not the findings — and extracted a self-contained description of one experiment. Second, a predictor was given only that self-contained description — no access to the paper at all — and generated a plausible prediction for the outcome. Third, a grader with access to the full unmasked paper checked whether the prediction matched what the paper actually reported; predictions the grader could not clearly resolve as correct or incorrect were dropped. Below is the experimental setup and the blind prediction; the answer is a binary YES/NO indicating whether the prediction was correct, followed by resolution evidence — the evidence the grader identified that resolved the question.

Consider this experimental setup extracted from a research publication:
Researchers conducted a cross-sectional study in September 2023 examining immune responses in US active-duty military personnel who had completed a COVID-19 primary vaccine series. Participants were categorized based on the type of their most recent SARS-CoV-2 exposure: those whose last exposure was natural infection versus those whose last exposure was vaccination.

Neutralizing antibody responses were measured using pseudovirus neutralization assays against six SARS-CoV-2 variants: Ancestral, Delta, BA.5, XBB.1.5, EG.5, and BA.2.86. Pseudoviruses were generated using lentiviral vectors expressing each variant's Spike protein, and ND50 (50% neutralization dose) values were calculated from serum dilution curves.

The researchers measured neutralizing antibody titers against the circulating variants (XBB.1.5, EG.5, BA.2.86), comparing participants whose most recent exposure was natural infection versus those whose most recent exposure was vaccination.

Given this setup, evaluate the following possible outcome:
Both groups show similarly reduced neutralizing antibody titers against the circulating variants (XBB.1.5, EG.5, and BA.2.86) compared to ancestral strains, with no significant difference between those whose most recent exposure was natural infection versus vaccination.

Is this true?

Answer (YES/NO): YES